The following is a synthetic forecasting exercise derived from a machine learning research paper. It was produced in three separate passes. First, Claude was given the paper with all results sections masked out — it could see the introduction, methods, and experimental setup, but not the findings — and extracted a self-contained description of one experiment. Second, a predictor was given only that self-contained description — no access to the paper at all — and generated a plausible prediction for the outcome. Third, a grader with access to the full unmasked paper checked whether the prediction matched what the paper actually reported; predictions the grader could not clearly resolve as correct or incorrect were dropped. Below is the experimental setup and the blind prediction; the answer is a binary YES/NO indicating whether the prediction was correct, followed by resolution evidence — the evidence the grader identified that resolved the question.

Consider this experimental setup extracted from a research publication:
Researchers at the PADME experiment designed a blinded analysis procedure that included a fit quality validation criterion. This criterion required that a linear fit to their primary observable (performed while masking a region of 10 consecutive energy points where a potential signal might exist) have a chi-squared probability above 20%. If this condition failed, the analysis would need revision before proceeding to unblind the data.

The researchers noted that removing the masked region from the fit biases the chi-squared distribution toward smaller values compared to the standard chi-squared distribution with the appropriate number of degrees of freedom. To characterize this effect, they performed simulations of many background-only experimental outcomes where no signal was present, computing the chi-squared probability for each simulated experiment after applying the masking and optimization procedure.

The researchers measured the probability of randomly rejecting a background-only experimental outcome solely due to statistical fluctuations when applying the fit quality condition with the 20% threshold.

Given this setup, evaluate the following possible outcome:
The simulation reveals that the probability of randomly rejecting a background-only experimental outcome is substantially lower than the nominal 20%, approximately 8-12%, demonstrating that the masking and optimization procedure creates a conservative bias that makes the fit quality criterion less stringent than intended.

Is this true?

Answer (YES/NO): NO